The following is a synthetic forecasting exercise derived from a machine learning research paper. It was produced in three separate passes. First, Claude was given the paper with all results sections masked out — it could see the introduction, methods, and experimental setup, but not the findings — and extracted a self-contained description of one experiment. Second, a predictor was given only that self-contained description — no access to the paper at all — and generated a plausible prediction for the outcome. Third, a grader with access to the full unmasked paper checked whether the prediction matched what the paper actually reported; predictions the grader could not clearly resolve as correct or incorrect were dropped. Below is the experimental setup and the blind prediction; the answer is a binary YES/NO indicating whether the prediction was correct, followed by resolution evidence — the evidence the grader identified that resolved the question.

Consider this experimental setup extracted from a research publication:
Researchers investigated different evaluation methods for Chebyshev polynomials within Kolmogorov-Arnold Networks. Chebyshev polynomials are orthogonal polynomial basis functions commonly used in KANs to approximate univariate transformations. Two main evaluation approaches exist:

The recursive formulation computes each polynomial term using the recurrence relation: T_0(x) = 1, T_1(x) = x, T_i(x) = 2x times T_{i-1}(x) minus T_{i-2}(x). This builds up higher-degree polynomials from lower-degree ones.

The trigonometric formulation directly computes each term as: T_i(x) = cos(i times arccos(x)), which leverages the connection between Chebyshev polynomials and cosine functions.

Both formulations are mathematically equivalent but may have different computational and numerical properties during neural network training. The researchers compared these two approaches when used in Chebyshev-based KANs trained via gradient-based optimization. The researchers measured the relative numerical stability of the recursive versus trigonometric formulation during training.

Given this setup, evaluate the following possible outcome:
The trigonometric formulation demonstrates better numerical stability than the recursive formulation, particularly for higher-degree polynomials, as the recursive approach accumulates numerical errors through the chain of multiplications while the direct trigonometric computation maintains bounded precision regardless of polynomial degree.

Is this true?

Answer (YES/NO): NO